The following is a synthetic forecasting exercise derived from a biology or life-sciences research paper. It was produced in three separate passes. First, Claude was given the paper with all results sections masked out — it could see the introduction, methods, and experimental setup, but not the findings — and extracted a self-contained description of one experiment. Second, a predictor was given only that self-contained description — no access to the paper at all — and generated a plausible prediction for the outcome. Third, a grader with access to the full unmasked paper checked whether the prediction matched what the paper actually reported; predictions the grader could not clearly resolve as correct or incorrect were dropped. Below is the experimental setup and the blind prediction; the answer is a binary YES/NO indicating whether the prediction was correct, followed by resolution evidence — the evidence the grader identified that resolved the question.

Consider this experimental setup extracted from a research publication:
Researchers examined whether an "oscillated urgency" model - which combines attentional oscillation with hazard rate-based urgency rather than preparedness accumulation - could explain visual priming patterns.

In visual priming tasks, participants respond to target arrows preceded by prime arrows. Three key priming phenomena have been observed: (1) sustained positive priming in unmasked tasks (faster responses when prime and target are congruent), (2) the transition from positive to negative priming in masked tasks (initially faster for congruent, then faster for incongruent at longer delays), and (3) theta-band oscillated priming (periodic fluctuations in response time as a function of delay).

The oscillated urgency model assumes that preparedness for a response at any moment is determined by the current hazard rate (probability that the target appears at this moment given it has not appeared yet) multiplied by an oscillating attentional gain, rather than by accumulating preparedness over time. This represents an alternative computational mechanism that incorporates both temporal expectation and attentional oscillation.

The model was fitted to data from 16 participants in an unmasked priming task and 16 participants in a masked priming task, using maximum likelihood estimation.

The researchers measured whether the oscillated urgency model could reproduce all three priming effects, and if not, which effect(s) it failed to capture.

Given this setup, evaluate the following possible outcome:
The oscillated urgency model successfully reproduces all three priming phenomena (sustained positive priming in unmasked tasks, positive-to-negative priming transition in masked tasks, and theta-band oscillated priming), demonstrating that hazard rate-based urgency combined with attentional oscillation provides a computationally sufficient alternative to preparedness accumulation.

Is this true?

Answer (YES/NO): NO